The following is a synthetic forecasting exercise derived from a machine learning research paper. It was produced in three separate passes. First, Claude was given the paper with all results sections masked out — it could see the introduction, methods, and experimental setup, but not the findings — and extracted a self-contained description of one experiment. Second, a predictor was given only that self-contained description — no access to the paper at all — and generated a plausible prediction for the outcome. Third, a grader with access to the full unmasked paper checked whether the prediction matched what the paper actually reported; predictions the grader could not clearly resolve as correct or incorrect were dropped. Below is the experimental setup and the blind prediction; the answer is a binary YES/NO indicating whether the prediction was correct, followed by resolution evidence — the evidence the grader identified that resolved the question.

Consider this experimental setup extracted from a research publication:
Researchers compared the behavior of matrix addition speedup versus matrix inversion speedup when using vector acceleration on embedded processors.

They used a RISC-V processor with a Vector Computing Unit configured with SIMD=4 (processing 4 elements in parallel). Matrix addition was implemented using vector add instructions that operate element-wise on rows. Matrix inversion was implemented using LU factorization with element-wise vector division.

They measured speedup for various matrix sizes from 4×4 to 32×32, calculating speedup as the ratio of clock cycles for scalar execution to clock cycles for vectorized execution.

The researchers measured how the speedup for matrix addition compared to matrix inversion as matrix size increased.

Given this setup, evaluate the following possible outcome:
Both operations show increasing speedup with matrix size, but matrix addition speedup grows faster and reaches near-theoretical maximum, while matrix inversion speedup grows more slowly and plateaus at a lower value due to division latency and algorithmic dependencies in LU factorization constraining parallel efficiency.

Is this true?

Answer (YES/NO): NO